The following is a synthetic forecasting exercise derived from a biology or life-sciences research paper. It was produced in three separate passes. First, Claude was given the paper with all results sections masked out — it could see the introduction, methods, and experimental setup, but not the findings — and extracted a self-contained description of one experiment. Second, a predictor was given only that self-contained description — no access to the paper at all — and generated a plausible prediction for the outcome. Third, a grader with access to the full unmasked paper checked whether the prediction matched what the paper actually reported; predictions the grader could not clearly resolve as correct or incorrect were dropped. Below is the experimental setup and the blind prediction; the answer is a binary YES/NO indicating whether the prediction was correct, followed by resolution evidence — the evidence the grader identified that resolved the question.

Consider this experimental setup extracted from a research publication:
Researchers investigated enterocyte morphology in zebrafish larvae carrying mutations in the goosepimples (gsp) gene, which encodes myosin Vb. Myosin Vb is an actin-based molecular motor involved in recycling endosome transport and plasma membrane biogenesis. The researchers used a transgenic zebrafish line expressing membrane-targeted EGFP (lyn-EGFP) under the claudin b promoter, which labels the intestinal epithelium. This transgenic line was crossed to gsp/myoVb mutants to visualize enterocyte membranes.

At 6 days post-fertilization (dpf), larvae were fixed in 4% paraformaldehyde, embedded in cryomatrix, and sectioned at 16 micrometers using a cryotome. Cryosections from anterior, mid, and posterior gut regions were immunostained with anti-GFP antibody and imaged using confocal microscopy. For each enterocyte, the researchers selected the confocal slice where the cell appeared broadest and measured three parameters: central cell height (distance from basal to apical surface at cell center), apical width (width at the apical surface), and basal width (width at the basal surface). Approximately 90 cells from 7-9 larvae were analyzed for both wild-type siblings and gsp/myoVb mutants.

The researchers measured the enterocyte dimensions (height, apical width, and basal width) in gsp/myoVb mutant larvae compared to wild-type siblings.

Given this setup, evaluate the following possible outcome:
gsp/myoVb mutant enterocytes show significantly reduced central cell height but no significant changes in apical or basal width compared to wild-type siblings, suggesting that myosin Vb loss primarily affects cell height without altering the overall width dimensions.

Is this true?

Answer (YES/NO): NO